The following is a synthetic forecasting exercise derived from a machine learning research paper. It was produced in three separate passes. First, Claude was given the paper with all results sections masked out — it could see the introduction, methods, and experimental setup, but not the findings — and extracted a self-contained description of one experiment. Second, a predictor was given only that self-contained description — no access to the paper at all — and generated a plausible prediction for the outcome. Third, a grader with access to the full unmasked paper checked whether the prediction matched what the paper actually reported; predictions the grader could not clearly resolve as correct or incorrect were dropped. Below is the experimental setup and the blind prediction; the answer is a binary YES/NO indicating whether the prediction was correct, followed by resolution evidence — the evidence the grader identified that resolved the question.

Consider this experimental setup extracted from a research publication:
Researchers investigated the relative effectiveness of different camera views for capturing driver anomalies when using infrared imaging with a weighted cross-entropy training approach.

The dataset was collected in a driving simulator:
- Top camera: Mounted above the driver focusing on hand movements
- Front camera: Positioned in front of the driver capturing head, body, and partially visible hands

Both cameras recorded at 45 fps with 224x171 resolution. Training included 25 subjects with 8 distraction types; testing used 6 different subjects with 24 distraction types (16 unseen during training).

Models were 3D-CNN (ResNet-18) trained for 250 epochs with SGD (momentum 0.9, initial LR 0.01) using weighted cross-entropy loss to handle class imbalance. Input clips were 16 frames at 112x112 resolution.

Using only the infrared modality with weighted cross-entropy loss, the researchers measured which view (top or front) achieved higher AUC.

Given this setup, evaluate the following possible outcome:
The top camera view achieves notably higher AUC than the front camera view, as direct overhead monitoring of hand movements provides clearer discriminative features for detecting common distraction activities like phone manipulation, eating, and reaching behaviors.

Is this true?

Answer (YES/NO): NO